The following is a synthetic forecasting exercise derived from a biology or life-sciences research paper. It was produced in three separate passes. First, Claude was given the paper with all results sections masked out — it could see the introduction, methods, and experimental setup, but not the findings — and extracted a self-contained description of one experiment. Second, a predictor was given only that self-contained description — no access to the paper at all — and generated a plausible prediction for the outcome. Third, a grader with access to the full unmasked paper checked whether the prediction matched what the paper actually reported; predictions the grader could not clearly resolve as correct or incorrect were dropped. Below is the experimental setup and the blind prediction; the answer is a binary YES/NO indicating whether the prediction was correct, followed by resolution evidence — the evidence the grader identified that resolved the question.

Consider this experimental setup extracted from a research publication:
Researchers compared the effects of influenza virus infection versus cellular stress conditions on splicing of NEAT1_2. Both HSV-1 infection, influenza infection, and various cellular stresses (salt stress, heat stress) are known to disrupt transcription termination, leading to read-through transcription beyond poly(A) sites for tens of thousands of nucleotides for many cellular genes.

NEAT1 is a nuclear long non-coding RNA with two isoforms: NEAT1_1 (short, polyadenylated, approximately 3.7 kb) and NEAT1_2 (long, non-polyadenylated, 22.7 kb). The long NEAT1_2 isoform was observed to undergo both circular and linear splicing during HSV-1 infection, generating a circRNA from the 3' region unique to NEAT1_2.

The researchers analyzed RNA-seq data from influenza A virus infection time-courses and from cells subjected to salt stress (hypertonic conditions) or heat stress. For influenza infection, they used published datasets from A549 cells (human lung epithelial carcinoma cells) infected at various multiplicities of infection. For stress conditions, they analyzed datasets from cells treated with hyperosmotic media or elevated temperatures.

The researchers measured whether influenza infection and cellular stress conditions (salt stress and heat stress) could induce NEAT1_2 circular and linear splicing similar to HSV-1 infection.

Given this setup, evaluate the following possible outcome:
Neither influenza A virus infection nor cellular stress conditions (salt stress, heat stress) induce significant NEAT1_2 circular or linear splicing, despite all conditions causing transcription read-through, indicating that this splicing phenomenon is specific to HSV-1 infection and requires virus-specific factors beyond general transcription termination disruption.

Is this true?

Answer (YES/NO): NO